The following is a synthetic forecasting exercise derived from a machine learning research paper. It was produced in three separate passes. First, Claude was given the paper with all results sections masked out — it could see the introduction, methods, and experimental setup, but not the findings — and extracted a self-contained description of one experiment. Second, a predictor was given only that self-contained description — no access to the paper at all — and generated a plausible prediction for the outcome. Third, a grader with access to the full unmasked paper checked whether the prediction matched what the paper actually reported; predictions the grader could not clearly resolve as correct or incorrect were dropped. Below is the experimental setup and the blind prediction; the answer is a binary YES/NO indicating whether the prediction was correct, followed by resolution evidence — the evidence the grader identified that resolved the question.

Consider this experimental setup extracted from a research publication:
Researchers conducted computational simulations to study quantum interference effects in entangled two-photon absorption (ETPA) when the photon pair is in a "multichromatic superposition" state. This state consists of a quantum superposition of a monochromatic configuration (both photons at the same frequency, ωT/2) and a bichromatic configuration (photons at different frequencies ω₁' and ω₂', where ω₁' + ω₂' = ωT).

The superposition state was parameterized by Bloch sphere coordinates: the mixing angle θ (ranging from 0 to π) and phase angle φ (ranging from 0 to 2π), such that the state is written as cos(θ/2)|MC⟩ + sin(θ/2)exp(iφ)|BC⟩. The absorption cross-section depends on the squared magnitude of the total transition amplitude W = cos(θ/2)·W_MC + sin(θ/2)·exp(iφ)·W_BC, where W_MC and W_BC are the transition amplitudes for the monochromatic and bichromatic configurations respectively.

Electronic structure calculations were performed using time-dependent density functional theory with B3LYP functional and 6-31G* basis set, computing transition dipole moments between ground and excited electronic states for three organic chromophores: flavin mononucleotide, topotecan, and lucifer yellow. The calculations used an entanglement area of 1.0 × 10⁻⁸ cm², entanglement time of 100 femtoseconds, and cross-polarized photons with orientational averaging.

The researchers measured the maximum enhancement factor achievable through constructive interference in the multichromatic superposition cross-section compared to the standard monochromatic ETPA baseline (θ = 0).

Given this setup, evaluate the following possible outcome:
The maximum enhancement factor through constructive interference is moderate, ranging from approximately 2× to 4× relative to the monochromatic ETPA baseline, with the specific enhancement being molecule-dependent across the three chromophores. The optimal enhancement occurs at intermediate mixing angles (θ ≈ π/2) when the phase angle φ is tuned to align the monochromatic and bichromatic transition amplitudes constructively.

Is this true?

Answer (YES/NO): NO